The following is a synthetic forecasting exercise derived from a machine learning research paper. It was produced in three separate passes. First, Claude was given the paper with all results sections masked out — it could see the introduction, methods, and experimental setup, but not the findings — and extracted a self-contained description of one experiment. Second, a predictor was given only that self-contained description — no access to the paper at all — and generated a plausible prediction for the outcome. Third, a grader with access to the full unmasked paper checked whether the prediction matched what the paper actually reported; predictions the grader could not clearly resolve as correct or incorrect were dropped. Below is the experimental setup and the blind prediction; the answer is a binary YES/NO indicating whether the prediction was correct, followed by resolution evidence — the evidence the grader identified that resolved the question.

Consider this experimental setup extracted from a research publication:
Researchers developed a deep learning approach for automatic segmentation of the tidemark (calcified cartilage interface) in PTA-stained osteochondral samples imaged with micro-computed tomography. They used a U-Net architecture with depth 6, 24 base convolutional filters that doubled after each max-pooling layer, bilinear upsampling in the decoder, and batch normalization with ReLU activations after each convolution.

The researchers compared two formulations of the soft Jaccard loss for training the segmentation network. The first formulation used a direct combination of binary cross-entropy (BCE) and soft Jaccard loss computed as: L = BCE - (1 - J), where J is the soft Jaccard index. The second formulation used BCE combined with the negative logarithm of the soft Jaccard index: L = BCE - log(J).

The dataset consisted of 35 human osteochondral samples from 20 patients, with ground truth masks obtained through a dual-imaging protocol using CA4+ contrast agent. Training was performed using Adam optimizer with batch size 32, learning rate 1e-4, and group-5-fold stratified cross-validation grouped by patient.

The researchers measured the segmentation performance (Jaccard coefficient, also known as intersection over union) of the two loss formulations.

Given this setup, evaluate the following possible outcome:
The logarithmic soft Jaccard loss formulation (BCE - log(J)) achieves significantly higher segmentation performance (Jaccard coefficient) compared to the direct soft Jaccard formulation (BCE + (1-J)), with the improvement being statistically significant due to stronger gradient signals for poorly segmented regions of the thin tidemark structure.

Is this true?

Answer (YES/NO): NO